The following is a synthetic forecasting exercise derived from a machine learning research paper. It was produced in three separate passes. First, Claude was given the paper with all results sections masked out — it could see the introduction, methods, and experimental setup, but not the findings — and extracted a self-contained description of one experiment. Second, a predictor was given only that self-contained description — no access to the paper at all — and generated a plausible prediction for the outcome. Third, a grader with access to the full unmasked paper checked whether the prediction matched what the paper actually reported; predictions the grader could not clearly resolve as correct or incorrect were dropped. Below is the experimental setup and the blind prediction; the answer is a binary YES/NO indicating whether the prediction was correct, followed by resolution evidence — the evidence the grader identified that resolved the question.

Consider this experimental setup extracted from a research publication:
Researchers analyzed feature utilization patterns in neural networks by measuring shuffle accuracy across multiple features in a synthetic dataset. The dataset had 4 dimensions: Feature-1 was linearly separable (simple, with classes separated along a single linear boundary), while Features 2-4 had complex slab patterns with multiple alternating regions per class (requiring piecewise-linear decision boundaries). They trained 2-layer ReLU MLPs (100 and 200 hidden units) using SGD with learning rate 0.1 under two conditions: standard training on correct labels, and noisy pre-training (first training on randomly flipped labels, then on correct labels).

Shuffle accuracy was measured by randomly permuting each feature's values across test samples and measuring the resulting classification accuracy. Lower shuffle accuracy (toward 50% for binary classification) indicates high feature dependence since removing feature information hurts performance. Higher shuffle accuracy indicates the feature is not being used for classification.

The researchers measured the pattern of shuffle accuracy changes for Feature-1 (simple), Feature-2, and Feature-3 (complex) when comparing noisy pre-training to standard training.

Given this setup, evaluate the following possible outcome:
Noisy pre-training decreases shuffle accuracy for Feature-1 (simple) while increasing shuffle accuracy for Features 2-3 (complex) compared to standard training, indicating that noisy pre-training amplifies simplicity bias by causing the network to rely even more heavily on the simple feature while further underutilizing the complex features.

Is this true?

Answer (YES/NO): NO